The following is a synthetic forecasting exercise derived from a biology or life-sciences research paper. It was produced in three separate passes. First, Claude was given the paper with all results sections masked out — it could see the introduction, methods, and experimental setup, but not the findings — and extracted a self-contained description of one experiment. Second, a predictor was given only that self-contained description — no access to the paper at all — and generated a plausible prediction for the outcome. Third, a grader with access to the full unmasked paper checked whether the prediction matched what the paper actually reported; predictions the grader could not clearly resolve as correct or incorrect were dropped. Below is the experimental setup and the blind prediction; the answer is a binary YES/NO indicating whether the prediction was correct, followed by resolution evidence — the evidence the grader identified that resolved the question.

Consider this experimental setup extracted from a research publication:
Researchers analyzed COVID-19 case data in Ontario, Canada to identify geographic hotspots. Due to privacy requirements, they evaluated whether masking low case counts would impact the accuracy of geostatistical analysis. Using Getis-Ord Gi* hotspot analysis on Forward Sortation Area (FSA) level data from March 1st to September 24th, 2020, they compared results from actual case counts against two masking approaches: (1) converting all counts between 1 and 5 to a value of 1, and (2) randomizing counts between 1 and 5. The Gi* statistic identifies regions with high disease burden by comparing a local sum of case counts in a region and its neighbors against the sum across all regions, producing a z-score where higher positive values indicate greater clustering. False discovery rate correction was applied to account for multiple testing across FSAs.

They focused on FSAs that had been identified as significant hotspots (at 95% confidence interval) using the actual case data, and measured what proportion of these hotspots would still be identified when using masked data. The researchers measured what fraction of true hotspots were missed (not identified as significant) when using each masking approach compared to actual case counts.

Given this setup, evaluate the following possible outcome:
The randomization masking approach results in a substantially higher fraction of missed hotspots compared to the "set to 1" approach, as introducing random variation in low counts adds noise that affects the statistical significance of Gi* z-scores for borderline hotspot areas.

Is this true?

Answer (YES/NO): YES